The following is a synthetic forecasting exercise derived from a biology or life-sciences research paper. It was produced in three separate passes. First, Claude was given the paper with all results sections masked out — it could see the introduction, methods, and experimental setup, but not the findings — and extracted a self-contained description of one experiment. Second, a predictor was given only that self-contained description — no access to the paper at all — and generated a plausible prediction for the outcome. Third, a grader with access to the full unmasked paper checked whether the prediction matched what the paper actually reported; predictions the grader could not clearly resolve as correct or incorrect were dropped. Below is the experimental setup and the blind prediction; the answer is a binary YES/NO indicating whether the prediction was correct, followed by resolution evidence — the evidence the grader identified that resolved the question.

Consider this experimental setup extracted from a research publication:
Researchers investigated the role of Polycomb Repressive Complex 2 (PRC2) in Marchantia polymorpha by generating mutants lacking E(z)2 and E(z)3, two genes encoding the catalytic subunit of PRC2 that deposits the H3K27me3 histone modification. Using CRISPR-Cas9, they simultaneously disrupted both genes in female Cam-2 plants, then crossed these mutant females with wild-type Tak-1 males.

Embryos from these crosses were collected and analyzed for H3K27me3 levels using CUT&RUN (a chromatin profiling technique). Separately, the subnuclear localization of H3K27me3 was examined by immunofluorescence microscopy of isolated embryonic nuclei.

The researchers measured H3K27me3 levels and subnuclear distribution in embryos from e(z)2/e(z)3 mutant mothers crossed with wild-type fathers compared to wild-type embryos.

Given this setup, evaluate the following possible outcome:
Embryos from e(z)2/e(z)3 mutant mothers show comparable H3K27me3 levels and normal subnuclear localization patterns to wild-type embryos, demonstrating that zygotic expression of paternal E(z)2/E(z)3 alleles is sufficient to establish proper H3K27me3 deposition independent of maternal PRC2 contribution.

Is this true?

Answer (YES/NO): NO